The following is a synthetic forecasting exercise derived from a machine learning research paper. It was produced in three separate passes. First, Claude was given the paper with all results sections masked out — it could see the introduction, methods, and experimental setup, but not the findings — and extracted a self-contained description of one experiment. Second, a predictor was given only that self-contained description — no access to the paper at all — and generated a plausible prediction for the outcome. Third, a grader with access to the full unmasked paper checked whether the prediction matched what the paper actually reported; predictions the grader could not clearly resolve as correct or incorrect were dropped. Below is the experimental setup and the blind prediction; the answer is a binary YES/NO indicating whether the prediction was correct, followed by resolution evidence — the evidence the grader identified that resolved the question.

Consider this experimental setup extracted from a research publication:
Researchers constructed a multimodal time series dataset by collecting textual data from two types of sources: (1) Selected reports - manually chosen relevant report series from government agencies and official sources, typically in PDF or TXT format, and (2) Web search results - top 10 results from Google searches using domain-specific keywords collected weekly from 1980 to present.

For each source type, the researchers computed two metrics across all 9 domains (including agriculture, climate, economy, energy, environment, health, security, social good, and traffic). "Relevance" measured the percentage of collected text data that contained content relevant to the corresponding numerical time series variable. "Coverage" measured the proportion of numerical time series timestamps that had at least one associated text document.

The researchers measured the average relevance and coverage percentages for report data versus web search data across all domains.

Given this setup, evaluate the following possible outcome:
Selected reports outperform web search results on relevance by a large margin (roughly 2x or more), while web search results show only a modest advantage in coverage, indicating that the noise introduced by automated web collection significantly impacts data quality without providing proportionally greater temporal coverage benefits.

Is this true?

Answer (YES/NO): NO